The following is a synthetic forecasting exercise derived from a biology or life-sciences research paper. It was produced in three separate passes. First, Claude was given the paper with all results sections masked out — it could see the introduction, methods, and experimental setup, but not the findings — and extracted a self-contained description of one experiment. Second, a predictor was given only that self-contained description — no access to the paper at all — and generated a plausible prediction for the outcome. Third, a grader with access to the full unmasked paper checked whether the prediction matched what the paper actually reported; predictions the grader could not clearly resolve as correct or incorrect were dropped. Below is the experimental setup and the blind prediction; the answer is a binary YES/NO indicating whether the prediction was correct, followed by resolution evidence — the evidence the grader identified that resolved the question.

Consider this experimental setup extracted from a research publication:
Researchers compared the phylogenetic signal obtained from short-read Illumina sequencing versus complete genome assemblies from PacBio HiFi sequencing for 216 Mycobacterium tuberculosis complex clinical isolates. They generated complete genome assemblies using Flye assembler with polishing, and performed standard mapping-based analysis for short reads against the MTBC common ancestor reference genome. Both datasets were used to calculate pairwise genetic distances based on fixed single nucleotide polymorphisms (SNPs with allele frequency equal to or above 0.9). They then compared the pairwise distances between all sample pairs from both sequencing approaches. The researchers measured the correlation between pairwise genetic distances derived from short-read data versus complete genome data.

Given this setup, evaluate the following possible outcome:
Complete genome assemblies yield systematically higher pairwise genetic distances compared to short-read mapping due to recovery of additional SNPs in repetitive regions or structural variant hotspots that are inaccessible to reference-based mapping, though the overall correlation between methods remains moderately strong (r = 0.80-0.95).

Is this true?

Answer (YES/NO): YES